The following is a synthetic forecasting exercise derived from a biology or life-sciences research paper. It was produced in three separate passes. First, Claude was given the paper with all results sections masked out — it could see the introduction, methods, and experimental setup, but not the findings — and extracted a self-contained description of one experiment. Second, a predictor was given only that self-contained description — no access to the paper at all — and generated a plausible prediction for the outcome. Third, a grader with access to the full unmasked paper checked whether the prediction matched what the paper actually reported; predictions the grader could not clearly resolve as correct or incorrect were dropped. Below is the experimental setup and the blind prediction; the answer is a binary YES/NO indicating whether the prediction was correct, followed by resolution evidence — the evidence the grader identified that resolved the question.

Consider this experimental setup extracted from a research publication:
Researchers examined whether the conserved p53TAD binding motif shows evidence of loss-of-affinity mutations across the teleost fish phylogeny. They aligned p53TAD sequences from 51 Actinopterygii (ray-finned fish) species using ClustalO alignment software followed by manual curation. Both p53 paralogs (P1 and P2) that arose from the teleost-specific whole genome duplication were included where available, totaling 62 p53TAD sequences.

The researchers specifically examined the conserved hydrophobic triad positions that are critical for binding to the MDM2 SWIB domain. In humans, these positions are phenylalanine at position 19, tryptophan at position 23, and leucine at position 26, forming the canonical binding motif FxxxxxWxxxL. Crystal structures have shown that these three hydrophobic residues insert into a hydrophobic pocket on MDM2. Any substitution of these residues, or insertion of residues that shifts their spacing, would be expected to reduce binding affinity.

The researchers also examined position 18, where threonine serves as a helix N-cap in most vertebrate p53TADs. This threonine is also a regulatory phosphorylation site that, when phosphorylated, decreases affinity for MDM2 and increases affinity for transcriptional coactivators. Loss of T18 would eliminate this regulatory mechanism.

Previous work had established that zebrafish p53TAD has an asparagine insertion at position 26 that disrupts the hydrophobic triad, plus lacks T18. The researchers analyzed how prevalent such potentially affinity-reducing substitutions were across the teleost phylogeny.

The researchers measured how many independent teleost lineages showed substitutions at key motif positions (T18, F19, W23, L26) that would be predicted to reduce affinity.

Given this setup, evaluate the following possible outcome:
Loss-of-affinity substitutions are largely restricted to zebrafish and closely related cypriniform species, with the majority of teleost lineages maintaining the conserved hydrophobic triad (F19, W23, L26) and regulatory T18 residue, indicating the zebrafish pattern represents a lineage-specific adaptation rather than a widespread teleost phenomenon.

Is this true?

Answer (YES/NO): NO